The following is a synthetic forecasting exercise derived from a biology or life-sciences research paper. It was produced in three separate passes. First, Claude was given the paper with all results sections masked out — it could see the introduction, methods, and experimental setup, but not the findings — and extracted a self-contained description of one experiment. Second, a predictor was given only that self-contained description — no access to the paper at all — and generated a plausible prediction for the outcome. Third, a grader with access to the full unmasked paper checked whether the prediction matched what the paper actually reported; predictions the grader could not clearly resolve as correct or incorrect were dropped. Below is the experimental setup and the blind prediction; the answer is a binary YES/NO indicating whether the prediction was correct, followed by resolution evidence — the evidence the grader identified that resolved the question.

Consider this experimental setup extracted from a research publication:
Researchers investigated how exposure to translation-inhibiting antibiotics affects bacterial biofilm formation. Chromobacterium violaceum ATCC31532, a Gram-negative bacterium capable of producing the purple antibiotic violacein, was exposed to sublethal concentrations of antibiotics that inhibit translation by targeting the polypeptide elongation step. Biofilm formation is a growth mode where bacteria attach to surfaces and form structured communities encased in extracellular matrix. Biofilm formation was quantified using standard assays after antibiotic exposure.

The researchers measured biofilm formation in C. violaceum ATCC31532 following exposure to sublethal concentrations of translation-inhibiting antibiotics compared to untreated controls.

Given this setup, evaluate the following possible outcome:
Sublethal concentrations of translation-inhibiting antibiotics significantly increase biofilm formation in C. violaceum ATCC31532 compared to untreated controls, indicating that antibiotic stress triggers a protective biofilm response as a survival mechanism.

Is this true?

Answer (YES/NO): YES